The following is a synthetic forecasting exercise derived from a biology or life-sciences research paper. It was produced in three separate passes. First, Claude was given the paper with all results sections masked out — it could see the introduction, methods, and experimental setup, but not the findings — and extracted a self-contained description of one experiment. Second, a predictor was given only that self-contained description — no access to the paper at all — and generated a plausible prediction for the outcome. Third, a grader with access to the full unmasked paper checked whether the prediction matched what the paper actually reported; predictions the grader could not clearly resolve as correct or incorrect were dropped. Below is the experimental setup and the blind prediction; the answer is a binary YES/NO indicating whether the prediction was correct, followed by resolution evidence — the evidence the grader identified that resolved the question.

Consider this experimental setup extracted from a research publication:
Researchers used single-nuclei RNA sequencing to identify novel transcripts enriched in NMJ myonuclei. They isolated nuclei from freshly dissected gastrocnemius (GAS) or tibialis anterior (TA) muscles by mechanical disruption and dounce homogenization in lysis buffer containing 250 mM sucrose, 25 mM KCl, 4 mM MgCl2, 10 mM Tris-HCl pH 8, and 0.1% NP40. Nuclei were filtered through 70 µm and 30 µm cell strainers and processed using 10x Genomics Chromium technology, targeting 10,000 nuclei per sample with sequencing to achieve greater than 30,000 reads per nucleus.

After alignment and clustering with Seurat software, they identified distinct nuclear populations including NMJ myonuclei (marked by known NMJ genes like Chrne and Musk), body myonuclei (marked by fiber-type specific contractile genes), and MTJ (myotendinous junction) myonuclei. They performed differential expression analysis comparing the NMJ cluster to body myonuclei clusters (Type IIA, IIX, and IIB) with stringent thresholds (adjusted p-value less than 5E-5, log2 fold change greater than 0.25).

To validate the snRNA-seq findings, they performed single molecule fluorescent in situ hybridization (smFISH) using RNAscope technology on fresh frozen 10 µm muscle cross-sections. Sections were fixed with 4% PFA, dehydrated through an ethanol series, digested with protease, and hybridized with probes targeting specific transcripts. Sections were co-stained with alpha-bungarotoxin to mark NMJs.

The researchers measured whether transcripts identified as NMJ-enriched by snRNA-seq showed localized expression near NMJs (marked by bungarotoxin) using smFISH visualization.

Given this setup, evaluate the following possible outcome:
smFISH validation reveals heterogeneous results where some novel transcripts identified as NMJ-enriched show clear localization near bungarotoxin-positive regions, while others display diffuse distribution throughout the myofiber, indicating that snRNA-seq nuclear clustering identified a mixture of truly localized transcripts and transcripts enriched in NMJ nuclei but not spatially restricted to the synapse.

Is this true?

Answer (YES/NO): NO